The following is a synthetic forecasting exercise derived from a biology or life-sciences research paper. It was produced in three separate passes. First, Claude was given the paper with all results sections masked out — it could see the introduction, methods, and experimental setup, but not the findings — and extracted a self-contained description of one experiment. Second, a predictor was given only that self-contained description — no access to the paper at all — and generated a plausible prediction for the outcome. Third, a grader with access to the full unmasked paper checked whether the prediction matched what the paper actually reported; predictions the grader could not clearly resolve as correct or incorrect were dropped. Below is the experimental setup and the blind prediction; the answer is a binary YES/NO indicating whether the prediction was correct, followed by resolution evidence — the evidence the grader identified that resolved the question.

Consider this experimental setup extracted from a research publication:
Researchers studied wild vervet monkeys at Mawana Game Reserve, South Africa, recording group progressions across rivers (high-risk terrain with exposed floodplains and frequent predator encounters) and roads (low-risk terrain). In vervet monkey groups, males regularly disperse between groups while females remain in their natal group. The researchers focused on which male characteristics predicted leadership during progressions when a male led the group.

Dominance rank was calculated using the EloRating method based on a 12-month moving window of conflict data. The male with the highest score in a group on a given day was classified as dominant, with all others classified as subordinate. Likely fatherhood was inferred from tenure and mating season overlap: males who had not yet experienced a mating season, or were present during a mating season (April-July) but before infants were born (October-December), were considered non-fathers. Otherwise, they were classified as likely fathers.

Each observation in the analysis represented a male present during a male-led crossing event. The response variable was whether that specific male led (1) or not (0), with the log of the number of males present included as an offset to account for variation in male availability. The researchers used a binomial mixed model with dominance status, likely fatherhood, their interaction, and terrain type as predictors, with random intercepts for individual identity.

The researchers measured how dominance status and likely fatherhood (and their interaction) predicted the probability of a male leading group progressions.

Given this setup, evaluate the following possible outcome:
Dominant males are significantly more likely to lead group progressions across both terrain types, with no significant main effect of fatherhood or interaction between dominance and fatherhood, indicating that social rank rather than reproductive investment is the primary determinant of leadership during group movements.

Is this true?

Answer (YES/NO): NO